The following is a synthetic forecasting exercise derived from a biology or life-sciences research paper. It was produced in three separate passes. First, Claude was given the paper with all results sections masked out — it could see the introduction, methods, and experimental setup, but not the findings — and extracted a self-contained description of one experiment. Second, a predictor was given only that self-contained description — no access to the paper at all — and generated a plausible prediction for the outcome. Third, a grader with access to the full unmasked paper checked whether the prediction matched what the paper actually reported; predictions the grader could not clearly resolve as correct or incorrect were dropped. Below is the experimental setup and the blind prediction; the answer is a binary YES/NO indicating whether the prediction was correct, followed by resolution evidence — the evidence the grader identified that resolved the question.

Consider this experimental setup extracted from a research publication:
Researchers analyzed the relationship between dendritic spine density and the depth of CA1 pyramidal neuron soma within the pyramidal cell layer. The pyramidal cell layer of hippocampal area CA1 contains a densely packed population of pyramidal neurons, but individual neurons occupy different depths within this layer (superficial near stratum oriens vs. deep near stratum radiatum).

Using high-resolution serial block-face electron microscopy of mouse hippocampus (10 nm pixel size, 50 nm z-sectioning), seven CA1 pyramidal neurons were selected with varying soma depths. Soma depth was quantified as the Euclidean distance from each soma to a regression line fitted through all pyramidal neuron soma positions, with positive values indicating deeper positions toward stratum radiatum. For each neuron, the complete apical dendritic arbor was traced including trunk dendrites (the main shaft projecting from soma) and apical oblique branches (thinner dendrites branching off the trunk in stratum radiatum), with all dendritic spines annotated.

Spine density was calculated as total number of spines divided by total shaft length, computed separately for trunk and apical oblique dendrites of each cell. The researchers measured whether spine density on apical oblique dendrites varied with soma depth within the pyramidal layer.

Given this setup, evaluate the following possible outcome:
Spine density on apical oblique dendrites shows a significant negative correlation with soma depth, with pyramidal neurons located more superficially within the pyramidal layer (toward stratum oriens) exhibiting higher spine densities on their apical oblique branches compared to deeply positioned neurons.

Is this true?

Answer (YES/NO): NO